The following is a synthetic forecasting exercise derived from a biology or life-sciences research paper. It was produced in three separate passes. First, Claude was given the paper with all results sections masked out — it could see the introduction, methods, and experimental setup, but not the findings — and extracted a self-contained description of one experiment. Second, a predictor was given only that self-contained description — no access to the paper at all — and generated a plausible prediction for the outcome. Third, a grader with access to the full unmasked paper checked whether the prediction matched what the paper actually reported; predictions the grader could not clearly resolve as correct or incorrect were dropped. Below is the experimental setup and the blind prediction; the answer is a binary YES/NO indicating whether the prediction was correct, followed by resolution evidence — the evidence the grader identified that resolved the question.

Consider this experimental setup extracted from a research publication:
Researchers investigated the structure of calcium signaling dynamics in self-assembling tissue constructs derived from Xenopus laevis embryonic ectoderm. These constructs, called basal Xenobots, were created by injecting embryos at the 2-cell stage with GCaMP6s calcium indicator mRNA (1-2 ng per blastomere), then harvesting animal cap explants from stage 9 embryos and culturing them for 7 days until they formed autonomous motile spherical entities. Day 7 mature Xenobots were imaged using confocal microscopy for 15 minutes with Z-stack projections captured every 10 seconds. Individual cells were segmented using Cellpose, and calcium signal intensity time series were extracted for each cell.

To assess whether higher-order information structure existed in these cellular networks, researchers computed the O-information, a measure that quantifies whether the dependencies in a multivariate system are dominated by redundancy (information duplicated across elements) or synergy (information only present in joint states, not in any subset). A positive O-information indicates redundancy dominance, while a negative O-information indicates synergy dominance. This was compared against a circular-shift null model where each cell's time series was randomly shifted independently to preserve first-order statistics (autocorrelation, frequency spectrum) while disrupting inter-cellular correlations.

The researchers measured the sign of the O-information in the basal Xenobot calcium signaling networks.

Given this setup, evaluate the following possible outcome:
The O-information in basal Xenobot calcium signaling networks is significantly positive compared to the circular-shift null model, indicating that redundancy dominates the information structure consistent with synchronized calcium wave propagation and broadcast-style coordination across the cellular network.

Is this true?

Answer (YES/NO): NO